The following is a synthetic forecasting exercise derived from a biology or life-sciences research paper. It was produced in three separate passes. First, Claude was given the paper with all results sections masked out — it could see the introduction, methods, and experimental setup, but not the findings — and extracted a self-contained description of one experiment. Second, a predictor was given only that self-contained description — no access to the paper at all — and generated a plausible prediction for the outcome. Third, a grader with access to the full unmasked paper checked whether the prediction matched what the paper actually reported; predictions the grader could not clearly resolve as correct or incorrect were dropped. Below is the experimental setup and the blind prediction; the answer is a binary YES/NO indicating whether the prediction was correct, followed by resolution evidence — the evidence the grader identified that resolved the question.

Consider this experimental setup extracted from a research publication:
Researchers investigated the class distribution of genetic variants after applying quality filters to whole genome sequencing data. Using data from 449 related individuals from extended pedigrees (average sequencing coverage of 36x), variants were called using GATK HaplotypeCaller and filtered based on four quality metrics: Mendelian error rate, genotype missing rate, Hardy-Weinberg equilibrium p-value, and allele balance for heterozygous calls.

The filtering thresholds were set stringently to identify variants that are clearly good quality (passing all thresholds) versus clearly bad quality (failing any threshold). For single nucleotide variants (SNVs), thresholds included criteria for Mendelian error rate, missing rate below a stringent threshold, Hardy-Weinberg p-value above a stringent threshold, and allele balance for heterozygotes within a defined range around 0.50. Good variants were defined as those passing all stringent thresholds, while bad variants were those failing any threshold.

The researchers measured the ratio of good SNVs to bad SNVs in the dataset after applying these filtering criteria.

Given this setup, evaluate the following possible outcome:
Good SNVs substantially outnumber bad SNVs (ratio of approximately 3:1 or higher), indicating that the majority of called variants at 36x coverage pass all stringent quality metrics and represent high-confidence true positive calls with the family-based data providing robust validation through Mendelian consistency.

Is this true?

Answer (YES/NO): YES